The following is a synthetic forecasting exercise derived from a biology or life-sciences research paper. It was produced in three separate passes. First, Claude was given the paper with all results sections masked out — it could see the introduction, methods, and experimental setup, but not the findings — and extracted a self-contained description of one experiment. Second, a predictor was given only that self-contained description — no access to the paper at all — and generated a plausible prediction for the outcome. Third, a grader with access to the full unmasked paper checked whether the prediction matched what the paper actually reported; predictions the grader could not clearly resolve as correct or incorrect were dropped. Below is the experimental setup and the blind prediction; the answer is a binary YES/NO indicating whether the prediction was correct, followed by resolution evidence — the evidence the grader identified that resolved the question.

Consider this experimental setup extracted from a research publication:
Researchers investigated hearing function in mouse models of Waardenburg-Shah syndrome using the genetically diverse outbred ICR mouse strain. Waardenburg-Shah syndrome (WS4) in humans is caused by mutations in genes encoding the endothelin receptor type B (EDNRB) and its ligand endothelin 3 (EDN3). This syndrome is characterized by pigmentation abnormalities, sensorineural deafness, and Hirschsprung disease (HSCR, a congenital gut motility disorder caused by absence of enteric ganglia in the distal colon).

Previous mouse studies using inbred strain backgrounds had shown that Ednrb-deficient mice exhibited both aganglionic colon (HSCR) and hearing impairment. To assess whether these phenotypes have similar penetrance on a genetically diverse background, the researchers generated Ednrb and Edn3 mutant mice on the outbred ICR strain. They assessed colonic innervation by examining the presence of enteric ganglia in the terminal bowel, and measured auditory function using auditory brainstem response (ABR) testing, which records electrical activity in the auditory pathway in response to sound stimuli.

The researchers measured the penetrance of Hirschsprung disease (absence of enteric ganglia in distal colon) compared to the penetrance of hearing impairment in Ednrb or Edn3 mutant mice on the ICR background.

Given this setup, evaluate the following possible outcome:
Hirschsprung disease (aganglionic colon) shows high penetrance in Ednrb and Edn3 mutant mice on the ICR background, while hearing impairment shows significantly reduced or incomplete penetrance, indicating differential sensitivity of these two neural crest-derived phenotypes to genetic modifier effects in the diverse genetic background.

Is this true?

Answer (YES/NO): YES